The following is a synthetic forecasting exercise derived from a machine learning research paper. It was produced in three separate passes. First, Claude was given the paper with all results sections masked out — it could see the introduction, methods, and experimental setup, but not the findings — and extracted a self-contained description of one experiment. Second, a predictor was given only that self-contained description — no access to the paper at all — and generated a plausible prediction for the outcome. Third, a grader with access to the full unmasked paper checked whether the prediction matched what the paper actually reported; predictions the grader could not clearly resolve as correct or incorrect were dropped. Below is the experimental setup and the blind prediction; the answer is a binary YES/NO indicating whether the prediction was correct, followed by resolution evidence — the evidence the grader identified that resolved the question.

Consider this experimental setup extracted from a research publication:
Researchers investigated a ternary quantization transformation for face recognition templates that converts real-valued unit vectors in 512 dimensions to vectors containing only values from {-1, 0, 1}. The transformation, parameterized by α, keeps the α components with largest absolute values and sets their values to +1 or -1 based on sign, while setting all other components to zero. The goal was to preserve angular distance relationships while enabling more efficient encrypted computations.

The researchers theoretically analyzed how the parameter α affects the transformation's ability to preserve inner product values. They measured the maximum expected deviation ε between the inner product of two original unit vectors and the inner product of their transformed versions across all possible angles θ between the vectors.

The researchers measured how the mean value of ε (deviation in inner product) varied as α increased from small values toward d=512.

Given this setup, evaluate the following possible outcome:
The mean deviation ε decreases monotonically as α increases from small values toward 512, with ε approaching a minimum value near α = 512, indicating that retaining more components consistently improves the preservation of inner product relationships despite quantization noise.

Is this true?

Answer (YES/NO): NO